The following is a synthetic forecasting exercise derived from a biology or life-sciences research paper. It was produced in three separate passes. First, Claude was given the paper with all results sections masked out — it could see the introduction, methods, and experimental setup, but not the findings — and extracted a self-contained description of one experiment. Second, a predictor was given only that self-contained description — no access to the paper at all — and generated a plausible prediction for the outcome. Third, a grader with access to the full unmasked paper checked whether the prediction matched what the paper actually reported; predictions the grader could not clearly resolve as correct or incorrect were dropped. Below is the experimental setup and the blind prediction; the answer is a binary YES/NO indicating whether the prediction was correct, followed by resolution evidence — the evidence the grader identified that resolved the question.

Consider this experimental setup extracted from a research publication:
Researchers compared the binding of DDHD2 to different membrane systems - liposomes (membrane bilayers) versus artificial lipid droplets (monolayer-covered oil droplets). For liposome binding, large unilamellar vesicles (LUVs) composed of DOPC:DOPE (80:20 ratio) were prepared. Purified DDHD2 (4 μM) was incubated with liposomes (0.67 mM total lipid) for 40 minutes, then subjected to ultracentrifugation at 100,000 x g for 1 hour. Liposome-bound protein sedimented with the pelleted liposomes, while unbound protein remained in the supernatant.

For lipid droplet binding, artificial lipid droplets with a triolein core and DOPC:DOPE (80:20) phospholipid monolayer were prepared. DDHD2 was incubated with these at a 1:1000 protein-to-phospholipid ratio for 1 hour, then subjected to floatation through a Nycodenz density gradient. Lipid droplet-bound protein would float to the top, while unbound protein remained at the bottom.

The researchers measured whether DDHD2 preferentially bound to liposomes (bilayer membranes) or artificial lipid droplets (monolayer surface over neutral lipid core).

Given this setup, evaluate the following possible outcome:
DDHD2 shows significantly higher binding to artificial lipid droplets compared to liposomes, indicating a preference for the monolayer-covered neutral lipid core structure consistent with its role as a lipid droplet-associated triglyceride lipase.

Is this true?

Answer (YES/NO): NO